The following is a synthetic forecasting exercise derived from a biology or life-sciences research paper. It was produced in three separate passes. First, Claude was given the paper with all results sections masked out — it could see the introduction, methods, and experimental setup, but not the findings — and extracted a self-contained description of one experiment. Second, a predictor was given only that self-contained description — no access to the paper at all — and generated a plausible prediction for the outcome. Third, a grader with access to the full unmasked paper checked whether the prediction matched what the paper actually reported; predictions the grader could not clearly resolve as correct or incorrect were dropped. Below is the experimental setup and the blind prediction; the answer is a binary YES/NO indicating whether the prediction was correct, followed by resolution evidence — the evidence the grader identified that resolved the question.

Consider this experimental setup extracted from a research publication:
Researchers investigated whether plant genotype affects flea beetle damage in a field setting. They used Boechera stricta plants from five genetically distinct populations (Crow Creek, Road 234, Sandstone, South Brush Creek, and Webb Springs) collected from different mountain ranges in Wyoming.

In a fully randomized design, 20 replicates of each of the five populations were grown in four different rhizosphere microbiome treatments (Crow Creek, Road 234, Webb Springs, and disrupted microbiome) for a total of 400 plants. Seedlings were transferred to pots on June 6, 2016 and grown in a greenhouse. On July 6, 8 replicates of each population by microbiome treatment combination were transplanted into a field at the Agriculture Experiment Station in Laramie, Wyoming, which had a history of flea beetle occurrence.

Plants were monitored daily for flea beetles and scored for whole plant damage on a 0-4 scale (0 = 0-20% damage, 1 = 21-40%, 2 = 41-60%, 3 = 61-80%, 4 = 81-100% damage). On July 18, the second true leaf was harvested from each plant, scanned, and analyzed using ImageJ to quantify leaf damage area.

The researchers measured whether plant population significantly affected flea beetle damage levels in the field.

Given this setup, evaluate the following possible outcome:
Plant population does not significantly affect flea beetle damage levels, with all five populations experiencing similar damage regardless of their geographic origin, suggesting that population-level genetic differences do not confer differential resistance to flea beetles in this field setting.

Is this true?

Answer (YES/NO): YES